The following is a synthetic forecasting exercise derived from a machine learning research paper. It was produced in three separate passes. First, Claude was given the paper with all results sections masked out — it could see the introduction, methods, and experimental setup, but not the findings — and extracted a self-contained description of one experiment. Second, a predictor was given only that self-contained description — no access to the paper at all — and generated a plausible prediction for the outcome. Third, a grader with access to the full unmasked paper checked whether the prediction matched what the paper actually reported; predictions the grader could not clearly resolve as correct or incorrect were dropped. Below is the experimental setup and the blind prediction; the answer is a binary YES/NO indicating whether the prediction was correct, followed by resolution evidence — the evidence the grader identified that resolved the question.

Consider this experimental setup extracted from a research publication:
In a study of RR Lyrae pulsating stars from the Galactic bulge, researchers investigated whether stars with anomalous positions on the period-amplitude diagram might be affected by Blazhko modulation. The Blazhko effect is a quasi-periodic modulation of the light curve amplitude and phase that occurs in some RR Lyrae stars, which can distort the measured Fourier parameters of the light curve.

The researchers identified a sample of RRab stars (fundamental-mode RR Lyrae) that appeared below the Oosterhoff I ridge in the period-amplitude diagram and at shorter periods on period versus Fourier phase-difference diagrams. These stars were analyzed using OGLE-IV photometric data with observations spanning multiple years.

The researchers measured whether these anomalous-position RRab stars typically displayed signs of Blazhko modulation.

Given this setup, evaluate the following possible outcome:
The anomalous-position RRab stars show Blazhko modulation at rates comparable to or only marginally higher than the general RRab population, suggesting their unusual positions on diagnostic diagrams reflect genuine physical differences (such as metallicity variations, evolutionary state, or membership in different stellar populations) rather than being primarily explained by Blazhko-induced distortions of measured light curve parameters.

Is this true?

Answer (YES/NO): NO